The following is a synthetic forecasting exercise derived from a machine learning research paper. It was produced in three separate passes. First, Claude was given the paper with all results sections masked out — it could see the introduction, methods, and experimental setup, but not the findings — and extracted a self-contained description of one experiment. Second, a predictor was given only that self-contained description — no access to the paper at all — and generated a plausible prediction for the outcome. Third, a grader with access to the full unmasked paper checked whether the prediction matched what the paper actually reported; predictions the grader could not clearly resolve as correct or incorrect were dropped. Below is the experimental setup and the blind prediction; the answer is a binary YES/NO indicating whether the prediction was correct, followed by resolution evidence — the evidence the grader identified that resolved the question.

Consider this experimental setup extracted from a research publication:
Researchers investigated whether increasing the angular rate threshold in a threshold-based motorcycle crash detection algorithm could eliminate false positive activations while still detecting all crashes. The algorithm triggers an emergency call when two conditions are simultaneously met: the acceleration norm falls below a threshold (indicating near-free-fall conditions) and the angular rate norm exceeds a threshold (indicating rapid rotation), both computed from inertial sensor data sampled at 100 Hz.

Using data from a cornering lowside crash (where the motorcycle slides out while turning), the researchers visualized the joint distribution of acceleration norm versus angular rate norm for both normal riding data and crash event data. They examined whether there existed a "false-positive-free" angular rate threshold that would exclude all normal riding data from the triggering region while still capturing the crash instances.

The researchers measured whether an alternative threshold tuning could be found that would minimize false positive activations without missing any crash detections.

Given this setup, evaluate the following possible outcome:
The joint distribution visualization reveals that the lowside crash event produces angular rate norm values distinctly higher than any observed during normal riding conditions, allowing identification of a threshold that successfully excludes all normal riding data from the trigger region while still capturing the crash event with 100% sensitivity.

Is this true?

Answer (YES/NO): NO